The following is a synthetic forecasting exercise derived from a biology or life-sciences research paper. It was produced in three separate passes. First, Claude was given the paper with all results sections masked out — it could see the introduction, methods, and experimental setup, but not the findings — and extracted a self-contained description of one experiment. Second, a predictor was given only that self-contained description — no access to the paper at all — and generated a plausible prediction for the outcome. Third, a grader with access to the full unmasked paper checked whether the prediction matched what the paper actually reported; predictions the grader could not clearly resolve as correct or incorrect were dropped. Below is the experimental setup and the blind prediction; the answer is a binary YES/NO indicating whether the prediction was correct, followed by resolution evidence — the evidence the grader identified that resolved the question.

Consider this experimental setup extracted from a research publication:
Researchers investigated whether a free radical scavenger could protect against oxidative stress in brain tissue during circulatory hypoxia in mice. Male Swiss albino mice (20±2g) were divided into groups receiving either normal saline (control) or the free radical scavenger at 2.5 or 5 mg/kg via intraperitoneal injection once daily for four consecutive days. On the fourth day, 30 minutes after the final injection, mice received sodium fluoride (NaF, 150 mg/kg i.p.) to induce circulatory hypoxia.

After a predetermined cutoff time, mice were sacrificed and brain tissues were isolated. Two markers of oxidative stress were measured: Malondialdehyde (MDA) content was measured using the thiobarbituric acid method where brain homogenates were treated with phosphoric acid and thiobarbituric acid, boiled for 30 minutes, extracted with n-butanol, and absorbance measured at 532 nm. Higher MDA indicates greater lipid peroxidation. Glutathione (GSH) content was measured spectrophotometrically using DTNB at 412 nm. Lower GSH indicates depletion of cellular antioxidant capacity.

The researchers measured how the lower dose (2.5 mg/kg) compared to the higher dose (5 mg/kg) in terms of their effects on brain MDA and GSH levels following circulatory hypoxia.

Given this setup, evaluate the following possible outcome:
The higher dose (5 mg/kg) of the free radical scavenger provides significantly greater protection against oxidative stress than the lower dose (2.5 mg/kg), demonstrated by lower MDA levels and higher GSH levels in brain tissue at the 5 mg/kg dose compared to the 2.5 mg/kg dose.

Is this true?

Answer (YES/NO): NO